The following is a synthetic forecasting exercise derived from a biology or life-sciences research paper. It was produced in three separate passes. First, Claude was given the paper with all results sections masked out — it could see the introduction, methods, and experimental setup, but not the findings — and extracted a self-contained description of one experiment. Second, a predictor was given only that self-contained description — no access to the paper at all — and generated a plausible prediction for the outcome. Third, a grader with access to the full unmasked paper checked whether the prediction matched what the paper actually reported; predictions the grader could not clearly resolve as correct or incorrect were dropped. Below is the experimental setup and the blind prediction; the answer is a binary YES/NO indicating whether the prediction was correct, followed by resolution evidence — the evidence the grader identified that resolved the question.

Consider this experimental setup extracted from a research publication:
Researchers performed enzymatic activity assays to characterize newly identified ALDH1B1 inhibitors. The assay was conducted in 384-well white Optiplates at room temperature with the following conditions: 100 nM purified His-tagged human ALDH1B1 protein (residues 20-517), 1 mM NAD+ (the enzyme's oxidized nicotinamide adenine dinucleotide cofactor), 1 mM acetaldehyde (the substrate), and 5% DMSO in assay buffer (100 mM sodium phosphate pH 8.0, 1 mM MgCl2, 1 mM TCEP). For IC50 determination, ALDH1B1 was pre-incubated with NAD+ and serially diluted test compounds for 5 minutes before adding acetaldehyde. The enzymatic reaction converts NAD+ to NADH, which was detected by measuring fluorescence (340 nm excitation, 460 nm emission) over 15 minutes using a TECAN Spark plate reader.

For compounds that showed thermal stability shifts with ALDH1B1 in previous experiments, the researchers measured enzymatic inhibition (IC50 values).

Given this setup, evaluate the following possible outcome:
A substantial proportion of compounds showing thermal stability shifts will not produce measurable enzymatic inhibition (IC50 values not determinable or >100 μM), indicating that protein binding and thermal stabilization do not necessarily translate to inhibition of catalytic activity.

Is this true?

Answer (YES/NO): NO